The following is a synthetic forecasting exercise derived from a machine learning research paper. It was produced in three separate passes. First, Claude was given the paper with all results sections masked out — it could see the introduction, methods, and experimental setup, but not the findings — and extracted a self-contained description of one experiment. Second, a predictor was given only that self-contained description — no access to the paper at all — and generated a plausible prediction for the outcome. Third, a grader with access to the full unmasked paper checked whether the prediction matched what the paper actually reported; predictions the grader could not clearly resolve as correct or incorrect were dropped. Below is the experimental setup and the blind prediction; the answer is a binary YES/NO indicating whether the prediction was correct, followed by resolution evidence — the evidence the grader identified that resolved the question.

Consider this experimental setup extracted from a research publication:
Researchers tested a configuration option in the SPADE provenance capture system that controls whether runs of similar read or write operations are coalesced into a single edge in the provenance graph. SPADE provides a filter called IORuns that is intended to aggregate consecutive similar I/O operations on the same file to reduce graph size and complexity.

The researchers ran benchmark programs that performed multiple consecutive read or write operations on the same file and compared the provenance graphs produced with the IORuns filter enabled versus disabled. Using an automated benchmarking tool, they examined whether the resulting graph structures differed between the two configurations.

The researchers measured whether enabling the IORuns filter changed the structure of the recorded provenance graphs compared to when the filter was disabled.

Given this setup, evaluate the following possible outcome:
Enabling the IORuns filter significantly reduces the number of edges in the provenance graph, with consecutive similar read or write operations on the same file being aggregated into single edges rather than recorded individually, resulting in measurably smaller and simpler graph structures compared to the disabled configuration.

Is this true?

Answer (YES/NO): NO